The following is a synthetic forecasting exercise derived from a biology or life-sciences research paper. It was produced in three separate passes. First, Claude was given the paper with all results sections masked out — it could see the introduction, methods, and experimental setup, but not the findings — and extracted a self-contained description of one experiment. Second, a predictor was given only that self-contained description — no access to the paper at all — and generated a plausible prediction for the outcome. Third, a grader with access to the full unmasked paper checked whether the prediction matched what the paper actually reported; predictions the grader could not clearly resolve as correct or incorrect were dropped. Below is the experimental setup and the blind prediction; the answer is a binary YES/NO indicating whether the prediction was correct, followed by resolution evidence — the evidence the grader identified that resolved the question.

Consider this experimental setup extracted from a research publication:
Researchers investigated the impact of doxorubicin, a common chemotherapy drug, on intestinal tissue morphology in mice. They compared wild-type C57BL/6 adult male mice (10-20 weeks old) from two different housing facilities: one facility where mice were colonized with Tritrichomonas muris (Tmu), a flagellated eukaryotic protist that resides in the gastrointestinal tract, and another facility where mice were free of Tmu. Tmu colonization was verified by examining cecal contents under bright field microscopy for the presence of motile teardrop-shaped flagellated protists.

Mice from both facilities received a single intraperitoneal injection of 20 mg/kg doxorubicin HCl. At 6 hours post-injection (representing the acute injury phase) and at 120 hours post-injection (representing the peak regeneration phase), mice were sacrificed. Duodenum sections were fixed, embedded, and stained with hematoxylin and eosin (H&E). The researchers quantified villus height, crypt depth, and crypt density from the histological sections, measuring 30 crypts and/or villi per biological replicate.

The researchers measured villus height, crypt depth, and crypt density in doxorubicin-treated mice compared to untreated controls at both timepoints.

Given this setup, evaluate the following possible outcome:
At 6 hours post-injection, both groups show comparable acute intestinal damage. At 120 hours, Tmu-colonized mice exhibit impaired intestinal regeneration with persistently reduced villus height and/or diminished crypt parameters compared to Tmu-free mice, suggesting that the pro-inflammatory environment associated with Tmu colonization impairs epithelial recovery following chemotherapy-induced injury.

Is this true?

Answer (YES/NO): NO